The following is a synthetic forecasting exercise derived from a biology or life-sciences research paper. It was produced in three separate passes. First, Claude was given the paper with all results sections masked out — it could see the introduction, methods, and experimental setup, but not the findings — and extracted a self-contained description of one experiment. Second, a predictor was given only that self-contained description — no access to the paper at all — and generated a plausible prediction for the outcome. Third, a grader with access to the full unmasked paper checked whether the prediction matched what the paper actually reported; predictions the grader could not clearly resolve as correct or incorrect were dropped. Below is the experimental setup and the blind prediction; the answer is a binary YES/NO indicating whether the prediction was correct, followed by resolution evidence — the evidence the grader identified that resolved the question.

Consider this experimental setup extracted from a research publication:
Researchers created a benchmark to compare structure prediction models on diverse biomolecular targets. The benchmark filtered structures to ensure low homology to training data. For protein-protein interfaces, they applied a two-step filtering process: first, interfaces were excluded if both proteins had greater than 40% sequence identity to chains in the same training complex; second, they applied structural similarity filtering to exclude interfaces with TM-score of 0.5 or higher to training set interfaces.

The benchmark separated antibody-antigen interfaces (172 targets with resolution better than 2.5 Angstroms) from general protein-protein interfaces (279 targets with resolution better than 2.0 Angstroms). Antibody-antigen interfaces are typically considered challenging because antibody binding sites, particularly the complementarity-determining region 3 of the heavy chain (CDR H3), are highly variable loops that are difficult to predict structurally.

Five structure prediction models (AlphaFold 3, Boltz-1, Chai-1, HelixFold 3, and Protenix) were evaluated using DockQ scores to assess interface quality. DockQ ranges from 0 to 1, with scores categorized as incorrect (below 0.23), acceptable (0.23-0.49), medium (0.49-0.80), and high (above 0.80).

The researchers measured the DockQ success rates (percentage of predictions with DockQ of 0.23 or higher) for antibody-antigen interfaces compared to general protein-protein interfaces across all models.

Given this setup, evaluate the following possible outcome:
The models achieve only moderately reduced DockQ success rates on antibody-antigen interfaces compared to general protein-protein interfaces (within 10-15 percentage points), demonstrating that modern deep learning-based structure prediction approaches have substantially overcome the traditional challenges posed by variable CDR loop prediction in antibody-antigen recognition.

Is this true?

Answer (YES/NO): NO